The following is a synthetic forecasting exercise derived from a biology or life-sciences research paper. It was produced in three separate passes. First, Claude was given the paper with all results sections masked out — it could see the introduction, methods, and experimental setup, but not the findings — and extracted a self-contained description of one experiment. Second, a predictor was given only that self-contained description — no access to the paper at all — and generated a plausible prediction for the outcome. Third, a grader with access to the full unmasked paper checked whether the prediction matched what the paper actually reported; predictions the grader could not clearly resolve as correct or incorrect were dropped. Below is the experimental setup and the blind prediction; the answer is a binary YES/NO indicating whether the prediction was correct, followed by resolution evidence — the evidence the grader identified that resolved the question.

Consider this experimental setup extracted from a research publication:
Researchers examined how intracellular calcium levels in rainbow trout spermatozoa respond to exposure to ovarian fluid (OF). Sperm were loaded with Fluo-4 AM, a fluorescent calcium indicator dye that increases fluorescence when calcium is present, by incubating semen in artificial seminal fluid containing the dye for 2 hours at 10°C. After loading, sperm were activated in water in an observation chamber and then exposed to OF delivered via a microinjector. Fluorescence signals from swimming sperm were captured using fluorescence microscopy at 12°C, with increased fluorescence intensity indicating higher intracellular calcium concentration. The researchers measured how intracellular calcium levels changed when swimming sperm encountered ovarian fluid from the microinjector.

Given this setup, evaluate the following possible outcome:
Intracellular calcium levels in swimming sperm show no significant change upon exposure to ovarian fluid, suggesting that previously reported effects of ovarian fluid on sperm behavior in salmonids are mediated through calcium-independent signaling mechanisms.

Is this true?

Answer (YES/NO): NO